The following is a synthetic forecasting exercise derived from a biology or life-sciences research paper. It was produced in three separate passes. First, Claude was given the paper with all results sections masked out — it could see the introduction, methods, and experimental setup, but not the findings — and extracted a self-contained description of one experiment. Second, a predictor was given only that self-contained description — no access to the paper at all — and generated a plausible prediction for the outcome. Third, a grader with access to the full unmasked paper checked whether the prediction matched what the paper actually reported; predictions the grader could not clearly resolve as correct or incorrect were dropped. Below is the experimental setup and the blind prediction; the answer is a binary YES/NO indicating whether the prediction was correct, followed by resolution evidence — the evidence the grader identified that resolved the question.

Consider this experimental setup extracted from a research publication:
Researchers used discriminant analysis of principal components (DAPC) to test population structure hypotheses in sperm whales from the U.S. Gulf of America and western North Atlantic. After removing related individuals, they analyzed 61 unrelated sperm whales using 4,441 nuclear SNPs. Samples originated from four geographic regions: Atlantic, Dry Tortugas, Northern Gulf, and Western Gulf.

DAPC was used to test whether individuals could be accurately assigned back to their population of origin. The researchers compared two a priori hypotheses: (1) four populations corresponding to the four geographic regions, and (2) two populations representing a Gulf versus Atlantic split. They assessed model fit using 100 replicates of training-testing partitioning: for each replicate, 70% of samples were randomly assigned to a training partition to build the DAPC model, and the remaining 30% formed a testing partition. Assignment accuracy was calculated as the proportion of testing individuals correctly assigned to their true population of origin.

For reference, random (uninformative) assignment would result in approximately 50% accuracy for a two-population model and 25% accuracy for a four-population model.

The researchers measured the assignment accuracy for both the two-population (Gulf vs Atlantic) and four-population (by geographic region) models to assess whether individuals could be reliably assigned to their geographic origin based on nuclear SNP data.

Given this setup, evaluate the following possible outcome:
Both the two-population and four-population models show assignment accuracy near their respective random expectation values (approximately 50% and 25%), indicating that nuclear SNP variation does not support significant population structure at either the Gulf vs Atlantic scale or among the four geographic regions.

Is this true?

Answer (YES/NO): YES